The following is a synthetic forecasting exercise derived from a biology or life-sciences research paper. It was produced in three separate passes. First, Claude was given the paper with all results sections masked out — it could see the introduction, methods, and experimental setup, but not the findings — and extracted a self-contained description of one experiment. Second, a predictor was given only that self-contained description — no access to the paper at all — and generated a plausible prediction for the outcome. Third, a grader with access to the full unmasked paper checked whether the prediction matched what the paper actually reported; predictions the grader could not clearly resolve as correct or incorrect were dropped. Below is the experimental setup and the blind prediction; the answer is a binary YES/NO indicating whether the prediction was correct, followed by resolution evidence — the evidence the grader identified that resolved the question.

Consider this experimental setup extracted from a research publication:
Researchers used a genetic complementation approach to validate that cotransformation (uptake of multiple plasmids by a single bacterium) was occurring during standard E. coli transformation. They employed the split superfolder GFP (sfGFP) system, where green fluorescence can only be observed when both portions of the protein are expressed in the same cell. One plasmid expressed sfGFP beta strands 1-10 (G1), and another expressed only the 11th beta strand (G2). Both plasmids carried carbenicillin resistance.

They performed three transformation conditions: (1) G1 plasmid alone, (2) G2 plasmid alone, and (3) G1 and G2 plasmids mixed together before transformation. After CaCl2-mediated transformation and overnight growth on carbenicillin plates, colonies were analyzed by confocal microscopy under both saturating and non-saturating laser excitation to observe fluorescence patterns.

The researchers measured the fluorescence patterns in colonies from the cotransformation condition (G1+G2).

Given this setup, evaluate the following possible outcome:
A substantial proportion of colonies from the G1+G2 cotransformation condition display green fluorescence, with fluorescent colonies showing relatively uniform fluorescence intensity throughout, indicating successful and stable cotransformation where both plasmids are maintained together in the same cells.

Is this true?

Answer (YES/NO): NO